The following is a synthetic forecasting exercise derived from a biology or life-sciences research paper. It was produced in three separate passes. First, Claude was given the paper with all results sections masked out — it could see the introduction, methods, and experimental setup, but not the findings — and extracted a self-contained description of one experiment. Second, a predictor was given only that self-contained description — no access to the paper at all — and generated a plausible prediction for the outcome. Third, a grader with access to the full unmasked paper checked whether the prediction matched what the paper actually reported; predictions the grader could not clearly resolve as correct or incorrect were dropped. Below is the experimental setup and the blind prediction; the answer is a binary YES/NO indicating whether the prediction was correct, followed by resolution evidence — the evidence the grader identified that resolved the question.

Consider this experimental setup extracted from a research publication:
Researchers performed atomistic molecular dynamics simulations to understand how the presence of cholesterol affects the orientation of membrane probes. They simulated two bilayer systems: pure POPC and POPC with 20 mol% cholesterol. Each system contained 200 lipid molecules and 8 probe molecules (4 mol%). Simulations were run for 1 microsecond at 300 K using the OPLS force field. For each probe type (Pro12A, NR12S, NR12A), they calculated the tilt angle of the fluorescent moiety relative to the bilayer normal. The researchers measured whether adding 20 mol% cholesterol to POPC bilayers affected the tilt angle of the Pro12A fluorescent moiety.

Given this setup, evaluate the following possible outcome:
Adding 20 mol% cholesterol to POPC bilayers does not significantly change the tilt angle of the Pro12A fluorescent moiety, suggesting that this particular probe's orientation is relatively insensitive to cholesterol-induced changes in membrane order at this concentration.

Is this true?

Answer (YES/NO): YES